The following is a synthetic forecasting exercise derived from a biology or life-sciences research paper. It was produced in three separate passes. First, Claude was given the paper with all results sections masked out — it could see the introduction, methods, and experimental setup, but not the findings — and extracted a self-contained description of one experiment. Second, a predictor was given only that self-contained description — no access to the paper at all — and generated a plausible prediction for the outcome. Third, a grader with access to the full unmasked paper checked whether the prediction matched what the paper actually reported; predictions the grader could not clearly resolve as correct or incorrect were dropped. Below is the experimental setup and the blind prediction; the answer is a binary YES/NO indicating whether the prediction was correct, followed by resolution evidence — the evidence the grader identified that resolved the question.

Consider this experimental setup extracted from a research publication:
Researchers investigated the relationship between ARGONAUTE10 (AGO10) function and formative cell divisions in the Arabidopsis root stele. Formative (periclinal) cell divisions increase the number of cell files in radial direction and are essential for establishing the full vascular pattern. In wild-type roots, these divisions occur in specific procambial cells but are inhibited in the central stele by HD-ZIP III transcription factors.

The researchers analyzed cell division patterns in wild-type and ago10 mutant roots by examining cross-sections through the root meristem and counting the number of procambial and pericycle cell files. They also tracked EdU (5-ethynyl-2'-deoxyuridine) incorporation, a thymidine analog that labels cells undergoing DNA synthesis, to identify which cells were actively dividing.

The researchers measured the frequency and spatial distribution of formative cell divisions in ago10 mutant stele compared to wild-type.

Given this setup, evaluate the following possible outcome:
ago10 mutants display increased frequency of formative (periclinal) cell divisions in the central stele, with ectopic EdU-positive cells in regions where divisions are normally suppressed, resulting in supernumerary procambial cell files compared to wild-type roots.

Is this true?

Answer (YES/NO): YES